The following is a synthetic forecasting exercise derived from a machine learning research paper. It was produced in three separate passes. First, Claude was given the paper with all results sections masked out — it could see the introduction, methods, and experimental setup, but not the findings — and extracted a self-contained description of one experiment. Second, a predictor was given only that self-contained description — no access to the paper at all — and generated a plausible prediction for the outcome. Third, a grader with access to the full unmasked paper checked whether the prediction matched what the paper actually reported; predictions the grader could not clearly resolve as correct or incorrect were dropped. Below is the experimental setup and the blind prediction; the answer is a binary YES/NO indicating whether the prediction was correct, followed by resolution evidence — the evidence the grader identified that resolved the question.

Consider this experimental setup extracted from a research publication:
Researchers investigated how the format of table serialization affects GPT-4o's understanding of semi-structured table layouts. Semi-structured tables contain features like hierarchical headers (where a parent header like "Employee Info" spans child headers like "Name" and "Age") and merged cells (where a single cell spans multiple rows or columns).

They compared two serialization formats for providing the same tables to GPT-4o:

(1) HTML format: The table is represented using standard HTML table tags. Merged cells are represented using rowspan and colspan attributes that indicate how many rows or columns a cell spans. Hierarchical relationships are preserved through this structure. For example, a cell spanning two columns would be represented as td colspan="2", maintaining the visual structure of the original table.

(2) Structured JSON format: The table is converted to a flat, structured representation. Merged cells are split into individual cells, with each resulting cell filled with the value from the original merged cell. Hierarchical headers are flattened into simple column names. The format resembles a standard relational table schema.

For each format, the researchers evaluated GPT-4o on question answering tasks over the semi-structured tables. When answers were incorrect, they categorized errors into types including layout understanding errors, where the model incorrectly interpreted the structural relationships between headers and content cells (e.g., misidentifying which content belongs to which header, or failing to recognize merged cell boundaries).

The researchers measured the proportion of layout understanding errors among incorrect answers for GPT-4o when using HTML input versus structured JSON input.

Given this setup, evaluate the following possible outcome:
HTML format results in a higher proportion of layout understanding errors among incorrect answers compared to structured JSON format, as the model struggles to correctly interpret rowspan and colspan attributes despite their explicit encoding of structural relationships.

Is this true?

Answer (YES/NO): YES